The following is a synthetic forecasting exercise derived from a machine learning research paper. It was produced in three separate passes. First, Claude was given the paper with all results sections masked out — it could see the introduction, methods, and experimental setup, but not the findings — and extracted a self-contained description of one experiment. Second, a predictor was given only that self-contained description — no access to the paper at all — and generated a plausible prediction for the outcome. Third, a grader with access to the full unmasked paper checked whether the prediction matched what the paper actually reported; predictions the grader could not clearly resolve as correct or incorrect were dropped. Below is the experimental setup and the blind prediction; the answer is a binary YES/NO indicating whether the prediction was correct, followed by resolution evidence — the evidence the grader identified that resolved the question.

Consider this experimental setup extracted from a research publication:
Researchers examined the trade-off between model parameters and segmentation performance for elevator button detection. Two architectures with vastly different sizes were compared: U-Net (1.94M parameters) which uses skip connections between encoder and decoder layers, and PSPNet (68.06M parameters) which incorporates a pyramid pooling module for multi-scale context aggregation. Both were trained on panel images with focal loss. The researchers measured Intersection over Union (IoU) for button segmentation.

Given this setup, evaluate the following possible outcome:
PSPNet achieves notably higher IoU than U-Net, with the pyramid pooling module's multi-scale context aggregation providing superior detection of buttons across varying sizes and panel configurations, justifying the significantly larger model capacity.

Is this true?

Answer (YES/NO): NO